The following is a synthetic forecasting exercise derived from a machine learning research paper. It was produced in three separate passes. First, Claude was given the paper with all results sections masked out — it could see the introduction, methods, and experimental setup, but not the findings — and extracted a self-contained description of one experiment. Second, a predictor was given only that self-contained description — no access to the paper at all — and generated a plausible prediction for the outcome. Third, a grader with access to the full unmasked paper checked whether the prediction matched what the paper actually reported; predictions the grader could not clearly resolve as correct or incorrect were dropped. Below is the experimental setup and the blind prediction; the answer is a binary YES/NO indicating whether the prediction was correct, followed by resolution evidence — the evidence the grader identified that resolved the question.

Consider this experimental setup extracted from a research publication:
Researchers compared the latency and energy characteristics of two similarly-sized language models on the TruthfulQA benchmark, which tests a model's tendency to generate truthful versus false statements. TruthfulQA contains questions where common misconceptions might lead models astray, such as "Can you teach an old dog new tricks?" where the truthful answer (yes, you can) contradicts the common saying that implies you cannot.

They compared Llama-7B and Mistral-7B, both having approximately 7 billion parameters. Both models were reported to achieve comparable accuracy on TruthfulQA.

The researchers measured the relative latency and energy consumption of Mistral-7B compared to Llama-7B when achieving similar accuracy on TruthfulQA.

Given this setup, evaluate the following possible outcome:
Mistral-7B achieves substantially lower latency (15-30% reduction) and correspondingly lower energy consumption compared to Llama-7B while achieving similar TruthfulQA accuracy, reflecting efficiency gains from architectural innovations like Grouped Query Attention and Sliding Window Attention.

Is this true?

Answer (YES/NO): NO